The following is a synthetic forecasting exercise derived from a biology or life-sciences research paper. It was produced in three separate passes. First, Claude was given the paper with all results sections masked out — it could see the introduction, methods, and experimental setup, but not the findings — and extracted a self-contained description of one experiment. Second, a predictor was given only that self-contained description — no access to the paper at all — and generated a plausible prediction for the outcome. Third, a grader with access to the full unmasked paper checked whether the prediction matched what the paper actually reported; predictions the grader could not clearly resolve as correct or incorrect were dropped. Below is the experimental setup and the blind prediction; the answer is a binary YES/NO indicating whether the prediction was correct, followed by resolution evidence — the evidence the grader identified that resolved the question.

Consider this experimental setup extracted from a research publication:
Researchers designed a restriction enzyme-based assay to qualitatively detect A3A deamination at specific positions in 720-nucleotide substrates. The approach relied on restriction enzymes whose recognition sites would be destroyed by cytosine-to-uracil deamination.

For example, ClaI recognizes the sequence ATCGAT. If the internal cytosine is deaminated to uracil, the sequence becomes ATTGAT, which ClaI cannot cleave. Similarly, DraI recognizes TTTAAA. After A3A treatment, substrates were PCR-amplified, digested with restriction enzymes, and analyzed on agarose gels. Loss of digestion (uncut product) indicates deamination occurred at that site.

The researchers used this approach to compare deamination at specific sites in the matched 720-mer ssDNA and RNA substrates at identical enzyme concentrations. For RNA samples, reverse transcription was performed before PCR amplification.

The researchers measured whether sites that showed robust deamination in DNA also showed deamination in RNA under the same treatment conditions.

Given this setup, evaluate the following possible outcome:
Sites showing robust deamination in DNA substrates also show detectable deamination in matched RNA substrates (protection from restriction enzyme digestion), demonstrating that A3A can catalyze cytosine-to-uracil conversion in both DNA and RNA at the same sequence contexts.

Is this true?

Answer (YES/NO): NO